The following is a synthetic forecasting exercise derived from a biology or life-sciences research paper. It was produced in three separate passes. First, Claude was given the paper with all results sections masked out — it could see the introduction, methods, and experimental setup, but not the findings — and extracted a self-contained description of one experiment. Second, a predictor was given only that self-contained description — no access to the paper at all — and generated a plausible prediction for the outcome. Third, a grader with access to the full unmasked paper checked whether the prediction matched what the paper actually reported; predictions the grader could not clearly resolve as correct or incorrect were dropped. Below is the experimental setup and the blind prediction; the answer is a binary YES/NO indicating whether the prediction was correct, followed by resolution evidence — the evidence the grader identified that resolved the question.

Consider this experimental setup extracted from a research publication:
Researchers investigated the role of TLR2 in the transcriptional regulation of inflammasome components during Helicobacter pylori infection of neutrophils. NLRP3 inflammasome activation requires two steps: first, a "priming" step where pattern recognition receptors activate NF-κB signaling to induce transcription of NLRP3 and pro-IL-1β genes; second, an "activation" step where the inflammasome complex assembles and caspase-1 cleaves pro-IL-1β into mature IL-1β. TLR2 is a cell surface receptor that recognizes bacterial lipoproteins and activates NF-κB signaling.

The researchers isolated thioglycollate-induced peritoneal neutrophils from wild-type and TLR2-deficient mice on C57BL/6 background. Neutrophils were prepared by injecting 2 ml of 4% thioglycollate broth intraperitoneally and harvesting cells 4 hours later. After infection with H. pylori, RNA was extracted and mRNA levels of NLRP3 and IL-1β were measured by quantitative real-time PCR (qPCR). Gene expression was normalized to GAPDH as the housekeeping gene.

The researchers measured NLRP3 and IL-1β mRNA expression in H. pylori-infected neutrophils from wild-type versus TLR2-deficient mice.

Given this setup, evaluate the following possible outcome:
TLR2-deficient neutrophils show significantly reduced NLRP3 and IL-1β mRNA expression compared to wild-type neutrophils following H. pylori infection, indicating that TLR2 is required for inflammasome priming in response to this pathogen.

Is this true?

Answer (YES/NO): YES